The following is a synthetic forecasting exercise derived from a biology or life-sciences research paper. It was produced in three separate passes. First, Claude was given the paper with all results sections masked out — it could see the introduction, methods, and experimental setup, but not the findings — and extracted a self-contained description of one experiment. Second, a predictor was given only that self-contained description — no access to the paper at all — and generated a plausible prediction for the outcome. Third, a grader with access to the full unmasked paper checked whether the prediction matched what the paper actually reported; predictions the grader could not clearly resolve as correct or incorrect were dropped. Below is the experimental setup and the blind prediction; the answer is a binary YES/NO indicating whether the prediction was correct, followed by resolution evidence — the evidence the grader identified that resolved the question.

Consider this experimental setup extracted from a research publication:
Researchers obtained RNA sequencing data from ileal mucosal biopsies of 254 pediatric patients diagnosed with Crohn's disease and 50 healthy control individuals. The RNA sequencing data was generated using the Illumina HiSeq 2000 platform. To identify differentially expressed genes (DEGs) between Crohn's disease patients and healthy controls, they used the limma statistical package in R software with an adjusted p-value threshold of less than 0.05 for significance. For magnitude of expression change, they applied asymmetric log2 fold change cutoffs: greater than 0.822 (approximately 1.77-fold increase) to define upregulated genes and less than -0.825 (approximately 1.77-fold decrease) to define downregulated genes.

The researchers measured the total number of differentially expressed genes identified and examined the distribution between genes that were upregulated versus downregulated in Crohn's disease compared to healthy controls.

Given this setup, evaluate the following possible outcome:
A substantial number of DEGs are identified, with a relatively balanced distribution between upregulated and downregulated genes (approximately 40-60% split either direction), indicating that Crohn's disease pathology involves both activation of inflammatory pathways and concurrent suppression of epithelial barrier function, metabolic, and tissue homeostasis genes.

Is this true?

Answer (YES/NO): YES